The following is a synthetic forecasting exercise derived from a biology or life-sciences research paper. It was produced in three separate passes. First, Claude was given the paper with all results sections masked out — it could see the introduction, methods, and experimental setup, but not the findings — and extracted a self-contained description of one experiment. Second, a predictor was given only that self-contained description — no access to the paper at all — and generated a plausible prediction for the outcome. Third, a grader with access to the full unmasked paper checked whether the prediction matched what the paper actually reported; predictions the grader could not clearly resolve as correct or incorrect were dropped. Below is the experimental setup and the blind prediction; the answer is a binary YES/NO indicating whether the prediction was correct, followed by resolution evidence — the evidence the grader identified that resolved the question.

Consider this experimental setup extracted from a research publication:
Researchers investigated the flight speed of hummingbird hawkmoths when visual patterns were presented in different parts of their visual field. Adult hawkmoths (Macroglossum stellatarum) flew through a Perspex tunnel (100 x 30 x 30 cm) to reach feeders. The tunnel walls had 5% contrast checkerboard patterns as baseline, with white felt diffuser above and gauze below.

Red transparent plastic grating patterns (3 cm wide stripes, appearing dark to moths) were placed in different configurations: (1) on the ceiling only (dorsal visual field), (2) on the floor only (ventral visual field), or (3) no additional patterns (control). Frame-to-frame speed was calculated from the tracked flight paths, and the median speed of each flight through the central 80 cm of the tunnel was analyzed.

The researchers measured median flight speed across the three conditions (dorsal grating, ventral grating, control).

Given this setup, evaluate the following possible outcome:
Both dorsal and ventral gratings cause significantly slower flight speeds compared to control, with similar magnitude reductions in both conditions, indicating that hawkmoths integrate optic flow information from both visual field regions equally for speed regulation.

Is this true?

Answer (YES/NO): NO